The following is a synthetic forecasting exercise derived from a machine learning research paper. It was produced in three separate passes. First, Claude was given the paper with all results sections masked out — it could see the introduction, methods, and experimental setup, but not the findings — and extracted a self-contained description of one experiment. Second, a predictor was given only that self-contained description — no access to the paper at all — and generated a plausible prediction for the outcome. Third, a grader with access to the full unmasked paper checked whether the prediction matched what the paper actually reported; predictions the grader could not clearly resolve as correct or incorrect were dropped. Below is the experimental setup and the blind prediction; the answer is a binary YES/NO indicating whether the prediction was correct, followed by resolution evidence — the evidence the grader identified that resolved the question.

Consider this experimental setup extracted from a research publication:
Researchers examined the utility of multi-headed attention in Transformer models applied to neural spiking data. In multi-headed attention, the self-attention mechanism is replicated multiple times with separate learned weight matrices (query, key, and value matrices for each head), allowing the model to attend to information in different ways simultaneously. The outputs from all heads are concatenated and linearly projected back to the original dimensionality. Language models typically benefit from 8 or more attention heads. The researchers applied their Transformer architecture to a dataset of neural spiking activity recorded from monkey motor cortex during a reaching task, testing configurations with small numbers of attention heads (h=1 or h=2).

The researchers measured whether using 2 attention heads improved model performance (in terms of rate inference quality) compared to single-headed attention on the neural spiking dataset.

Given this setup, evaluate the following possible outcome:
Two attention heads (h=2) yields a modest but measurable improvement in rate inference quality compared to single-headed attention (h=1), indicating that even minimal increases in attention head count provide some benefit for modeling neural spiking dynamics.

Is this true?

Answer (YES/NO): NO